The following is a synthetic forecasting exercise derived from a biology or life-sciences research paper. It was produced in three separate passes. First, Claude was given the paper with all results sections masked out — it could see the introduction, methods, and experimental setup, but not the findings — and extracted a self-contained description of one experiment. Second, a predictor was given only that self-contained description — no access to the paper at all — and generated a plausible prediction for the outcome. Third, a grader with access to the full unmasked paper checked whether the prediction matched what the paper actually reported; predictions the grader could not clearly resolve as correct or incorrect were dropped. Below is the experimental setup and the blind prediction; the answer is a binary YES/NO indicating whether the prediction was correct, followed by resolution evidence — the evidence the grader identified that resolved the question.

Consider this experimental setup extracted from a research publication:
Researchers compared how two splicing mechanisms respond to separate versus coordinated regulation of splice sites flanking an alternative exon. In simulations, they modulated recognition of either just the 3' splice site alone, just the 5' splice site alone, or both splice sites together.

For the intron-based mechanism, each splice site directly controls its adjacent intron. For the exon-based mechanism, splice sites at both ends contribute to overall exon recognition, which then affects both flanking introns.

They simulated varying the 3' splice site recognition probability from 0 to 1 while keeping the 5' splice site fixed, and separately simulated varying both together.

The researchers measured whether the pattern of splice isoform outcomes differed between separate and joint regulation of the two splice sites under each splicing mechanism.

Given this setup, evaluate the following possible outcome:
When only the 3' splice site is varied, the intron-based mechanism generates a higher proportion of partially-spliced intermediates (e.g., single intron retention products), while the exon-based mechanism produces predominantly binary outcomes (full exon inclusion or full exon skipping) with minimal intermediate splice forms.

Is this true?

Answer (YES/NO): YES